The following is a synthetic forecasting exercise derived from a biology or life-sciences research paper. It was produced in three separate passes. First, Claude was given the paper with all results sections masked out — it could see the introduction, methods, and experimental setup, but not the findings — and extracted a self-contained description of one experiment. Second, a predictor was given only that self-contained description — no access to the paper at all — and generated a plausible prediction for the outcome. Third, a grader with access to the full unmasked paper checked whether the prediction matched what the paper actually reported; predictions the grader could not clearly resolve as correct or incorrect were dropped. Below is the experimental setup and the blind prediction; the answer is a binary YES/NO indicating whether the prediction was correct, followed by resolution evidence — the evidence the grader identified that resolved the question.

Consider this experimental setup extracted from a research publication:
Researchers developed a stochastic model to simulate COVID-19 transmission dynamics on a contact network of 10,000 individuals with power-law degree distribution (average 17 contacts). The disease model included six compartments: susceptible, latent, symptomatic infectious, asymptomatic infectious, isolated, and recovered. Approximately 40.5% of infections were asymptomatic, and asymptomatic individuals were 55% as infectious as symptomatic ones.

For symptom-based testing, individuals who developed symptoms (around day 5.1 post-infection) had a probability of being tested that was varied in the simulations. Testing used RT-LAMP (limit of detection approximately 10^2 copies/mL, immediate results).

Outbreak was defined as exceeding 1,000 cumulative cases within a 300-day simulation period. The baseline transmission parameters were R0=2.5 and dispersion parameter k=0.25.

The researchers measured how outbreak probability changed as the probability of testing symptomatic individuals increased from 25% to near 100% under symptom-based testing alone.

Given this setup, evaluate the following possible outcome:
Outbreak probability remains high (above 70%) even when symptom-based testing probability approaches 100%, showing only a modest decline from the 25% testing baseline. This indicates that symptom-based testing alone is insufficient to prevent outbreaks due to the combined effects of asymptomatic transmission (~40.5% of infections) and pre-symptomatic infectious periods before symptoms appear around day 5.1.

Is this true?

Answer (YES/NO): NO